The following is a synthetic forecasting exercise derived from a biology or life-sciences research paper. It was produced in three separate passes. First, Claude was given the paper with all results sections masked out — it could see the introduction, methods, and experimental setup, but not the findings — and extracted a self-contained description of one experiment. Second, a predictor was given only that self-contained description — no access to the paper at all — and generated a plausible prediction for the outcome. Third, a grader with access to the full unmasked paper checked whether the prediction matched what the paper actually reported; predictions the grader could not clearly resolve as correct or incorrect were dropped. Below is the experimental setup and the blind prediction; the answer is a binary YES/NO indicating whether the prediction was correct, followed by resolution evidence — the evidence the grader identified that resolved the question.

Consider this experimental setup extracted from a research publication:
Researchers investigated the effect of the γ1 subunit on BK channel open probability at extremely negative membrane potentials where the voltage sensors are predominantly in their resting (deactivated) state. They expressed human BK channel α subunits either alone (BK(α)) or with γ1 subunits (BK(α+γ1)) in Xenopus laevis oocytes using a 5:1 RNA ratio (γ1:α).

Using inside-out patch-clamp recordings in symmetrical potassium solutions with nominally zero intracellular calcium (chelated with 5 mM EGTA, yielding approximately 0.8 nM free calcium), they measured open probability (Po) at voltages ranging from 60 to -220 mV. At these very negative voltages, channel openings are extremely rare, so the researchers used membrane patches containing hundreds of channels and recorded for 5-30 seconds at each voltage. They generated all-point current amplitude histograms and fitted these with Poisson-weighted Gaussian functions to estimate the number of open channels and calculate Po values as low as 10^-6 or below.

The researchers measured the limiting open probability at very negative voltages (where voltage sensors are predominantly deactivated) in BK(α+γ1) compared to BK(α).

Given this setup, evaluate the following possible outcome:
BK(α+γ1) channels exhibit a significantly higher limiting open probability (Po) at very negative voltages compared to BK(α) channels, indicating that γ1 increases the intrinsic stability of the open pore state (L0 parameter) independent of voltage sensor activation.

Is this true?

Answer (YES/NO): YES